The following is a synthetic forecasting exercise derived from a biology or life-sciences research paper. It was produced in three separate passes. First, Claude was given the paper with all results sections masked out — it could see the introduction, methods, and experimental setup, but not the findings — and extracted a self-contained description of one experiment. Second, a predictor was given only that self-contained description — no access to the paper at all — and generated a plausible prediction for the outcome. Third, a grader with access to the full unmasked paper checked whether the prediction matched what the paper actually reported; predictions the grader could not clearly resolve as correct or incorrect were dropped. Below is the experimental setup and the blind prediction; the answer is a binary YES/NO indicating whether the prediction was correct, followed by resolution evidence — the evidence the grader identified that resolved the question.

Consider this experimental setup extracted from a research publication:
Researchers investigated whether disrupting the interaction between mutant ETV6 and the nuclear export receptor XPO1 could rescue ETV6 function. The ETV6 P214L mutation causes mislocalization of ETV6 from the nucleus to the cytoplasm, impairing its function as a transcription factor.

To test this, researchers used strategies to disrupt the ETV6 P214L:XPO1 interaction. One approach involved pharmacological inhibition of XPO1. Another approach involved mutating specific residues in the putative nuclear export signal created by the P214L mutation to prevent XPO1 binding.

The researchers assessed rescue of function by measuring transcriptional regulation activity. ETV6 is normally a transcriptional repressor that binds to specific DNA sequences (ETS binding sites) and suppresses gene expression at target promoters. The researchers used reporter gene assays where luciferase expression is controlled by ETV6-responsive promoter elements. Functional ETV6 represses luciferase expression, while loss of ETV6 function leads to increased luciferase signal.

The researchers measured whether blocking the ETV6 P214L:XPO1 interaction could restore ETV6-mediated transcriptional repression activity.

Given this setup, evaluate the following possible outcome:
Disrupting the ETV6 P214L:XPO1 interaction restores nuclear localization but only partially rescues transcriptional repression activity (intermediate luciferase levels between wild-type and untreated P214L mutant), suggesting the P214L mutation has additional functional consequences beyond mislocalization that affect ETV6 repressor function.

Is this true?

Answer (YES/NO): NO